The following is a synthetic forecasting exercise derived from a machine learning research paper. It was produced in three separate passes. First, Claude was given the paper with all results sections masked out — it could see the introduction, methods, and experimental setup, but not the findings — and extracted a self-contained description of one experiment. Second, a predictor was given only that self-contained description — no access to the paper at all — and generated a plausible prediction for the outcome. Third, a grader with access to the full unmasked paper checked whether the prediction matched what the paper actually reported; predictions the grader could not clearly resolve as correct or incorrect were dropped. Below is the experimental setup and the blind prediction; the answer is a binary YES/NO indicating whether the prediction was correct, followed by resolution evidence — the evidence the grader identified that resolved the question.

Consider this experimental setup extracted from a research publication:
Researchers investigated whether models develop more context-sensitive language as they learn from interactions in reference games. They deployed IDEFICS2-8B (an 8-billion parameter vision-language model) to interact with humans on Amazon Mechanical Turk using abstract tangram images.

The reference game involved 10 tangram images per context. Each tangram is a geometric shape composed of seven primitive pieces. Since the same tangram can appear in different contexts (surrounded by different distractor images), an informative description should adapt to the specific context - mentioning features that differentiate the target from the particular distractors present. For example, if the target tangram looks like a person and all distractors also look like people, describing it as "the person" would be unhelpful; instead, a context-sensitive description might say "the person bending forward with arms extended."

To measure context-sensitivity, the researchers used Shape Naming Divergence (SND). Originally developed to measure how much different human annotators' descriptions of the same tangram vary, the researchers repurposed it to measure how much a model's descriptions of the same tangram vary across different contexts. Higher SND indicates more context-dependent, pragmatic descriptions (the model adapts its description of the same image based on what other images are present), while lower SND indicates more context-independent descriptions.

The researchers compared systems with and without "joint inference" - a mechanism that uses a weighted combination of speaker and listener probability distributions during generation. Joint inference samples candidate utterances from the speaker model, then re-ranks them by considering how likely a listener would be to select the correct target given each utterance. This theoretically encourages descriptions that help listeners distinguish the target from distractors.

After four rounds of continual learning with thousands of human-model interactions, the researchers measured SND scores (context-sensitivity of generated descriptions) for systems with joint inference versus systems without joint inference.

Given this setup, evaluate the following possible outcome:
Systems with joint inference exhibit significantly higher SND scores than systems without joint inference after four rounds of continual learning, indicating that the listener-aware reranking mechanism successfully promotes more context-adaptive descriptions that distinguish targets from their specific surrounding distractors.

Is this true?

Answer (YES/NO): YES